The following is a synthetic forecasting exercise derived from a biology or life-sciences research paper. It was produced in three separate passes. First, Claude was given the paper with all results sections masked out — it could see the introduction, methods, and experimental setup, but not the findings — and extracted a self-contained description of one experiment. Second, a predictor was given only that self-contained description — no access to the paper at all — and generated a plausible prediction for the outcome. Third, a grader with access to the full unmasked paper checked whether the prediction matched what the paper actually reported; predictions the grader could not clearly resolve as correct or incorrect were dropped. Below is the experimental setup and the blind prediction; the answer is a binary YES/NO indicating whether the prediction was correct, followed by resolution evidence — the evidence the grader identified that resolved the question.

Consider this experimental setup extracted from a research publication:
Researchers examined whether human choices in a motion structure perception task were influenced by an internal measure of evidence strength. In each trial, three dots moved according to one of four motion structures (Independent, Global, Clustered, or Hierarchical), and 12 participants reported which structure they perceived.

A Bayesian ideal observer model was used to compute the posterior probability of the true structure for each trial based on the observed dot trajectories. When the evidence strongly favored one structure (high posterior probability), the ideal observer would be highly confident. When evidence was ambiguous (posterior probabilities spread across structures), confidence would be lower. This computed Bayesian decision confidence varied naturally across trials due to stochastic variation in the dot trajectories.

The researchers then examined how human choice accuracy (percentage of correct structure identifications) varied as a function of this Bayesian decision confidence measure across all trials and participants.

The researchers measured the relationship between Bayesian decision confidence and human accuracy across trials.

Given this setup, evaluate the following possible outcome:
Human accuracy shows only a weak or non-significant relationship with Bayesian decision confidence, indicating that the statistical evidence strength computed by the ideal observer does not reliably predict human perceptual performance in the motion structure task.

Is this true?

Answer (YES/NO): NO